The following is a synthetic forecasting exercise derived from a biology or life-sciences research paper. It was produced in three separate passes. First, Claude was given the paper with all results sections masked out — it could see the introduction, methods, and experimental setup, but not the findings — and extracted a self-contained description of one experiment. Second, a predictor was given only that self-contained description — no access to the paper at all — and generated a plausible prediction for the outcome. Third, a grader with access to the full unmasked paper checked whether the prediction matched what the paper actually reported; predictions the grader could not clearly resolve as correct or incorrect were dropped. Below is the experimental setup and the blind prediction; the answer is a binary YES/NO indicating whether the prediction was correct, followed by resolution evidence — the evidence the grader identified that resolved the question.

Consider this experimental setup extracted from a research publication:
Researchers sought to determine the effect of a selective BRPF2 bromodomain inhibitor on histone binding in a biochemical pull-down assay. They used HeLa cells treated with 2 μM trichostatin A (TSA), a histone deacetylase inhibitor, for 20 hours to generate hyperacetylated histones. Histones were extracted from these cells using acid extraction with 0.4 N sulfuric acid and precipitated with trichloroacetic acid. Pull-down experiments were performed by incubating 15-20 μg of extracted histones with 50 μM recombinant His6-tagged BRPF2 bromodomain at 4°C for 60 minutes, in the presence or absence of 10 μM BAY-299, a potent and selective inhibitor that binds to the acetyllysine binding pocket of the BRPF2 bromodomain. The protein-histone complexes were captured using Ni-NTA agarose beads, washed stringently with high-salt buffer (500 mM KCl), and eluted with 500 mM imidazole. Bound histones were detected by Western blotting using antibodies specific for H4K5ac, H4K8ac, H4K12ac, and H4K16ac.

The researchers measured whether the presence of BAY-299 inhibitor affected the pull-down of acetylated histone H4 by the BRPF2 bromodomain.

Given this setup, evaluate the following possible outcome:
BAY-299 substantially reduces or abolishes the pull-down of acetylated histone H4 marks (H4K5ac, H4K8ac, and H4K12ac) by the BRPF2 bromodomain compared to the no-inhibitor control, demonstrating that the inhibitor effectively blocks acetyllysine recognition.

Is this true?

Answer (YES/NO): NO